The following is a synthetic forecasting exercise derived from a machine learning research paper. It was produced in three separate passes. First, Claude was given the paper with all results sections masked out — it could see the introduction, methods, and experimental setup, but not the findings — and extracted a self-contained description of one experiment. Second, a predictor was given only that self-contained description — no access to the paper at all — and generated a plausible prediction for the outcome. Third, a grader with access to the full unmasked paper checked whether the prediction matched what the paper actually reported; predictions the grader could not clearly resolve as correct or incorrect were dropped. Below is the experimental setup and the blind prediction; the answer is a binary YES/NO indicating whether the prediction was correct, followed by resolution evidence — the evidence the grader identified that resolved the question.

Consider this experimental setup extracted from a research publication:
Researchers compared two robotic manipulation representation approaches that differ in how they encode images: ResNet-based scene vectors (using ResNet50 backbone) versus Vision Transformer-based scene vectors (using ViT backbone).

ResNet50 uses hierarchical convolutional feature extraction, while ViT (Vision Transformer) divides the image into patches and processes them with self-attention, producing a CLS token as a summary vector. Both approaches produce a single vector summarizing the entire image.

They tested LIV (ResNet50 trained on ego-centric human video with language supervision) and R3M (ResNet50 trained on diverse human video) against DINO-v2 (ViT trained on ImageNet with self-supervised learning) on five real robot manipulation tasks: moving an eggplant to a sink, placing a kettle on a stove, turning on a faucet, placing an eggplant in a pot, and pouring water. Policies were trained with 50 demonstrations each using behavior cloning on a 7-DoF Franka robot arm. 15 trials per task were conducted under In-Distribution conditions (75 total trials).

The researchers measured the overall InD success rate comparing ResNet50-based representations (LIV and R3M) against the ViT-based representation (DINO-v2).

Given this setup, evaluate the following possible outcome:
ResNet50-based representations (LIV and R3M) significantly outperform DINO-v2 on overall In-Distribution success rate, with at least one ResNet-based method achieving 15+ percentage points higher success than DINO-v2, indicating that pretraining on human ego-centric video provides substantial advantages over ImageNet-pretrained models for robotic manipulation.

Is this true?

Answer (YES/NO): NO